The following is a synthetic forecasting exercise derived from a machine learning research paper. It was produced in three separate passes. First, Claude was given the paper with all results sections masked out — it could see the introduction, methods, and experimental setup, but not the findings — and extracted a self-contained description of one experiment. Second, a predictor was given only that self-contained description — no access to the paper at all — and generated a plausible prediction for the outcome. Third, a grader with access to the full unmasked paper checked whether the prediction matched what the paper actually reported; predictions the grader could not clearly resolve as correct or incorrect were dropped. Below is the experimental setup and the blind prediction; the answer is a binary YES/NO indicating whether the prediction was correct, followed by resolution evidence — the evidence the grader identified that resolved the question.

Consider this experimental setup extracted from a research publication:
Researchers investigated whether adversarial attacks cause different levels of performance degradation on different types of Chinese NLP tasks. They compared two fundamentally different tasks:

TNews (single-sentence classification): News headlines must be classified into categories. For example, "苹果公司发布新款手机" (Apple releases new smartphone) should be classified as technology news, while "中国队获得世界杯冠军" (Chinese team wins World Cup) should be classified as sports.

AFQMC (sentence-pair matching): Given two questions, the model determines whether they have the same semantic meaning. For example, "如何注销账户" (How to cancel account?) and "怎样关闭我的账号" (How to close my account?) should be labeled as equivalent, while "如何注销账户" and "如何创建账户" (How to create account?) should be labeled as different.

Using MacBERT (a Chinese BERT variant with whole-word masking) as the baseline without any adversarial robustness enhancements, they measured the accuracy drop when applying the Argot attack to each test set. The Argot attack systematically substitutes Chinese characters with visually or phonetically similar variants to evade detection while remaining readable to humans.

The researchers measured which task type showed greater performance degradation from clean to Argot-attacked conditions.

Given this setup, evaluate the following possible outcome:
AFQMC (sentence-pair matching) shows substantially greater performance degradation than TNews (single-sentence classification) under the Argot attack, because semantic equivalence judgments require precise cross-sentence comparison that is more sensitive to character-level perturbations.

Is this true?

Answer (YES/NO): YES